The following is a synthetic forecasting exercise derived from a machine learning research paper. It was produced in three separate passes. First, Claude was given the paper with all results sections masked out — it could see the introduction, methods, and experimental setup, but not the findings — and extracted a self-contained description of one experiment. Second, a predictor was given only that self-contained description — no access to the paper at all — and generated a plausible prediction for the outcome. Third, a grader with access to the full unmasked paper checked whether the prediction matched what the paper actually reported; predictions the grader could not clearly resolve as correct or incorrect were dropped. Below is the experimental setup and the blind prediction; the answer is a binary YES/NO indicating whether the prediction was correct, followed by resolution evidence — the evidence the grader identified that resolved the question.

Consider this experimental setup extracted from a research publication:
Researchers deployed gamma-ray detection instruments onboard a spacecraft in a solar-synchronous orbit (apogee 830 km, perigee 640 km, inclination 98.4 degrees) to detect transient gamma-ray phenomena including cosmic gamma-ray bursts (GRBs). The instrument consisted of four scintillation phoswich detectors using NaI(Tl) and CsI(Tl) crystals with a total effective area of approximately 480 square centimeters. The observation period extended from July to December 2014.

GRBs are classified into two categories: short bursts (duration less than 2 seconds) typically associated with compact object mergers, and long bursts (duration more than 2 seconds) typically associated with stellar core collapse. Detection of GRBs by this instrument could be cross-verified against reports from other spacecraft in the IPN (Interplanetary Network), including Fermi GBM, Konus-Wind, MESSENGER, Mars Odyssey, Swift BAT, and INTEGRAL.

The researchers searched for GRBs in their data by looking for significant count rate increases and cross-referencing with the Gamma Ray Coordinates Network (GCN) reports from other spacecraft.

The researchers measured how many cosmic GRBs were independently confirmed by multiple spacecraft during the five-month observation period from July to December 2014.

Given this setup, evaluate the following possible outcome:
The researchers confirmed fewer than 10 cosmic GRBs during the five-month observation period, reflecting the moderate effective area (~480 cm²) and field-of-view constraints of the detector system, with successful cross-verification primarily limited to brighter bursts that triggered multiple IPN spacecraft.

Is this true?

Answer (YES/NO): YES